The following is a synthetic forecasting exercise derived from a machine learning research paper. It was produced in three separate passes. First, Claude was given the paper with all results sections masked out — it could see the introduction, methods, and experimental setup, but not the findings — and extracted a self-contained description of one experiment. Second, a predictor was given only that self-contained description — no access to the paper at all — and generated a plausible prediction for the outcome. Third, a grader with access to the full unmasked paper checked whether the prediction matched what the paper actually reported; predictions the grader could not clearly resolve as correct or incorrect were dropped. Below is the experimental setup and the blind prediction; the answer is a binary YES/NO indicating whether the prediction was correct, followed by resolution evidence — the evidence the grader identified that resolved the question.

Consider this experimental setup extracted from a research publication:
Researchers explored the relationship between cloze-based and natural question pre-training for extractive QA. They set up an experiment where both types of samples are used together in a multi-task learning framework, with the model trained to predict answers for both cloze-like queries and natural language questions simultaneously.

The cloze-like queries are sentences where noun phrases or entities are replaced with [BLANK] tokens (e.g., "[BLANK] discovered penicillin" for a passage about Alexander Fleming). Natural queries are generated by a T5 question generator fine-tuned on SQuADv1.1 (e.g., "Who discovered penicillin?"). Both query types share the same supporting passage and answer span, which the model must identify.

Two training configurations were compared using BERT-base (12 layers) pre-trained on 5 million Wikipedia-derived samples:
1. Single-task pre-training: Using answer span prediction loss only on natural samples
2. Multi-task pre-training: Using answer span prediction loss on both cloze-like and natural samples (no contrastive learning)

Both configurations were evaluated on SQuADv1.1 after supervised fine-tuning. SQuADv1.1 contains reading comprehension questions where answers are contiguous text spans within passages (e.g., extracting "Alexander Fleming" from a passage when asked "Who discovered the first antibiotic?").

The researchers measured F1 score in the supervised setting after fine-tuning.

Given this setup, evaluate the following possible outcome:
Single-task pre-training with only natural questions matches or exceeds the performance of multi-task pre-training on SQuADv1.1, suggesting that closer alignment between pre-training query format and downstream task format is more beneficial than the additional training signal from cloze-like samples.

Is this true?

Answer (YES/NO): NO